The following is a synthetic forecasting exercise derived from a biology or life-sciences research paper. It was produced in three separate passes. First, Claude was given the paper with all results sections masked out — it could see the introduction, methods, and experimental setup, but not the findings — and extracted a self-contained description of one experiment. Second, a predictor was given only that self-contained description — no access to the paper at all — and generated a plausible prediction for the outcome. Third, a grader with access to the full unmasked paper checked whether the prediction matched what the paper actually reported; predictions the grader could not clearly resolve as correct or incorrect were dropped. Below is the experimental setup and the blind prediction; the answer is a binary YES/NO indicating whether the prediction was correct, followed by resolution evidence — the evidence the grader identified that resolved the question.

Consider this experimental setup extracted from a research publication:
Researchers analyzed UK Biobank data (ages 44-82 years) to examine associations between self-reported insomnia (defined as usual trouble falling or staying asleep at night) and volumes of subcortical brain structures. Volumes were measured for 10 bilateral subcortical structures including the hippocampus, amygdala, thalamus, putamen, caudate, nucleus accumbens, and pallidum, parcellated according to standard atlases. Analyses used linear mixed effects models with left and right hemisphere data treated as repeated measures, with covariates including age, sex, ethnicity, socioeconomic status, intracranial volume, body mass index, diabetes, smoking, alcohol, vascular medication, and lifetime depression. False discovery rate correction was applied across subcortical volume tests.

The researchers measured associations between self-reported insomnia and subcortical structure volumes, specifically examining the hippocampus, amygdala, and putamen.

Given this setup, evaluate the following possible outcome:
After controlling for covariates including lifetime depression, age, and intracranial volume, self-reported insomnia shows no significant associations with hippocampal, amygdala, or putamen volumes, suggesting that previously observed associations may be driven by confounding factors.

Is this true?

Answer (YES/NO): NO